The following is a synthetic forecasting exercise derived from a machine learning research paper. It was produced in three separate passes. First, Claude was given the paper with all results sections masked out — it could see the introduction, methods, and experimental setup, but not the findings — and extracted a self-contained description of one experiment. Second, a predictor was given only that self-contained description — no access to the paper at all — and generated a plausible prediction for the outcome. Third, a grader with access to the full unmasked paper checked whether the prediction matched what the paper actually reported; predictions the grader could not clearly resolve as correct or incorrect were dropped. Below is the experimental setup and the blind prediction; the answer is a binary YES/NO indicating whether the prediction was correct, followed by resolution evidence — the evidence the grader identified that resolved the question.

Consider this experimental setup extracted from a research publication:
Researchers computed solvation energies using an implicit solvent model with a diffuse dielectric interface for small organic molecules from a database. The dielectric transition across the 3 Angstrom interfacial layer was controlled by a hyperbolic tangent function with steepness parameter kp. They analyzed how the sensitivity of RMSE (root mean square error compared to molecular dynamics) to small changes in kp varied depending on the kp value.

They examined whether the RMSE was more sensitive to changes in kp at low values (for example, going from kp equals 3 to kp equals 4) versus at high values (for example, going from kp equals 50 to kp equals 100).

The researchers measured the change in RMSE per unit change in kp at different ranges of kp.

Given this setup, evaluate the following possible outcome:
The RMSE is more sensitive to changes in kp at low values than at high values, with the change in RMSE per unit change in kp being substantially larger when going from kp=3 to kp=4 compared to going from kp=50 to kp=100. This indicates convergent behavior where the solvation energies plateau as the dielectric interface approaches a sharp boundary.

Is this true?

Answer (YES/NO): YES